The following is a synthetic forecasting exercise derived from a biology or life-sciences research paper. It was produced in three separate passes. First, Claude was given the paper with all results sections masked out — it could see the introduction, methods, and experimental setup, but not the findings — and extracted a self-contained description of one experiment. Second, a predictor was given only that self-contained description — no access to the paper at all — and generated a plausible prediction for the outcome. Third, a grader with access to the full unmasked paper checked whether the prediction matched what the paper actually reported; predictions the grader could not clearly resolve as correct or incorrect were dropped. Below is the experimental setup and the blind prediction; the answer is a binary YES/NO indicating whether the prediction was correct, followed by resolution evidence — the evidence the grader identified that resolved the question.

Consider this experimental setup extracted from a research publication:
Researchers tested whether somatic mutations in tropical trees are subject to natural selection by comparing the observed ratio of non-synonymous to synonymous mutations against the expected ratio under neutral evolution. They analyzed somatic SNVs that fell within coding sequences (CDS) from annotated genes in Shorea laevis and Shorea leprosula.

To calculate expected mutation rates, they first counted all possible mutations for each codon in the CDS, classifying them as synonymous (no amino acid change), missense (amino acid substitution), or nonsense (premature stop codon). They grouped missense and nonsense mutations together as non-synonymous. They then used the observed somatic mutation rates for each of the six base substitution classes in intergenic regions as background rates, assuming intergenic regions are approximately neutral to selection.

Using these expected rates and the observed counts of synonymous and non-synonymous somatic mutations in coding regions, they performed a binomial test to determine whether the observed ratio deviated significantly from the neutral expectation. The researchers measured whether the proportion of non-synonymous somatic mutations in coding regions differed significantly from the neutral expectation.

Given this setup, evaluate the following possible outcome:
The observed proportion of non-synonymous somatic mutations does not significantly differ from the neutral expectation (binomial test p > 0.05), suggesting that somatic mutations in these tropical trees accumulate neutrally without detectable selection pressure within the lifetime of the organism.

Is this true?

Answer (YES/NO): YES